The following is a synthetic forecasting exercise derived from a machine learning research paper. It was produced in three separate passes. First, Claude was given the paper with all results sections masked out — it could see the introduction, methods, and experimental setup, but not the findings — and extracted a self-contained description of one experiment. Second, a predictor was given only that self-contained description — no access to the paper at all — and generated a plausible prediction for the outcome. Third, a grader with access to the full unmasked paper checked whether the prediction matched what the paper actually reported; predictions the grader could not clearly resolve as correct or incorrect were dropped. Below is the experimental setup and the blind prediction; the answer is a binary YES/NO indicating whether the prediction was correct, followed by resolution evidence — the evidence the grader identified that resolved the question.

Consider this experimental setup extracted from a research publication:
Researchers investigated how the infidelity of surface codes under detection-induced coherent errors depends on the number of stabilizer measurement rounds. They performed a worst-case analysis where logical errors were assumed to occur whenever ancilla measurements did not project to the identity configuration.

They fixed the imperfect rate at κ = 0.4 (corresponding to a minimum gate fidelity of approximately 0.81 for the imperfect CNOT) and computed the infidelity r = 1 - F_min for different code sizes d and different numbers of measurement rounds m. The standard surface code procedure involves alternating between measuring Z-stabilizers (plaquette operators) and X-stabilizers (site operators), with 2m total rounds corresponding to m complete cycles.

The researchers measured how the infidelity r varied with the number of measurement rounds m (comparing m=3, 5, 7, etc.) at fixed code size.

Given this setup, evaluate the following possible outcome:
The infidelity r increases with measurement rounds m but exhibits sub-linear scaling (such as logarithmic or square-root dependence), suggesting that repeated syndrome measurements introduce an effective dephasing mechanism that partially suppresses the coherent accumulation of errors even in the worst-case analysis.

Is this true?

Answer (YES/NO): NO